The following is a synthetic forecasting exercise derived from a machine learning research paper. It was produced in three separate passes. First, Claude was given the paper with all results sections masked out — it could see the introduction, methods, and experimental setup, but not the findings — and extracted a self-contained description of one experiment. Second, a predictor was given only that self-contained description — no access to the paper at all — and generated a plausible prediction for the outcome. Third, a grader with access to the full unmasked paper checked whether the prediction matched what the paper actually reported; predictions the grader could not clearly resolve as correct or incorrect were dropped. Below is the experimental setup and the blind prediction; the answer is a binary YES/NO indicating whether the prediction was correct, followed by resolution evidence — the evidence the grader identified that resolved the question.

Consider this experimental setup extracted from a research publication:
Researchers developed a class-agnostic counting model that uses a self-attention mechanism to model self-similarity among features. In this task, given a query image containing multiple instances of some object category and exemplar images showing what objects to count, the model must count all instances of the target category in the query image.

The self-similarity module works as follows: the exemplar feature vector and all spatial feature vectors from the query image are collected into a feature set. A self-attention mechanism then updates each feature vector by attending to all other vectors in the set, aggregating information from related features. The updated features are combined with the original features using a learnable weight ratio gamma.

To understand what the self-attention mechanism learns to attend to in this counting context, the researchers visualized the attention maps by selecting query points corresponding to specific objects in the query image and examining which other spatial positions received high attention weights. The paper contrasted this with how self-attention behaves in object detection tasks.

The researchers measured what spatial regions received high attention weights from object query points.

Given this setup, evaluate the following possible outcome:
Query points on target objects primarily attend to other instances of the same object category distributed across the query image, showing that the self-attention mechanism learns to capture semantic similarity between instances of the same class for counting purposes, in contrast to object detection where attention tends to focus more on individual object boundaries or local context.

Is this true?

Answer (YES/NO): YES